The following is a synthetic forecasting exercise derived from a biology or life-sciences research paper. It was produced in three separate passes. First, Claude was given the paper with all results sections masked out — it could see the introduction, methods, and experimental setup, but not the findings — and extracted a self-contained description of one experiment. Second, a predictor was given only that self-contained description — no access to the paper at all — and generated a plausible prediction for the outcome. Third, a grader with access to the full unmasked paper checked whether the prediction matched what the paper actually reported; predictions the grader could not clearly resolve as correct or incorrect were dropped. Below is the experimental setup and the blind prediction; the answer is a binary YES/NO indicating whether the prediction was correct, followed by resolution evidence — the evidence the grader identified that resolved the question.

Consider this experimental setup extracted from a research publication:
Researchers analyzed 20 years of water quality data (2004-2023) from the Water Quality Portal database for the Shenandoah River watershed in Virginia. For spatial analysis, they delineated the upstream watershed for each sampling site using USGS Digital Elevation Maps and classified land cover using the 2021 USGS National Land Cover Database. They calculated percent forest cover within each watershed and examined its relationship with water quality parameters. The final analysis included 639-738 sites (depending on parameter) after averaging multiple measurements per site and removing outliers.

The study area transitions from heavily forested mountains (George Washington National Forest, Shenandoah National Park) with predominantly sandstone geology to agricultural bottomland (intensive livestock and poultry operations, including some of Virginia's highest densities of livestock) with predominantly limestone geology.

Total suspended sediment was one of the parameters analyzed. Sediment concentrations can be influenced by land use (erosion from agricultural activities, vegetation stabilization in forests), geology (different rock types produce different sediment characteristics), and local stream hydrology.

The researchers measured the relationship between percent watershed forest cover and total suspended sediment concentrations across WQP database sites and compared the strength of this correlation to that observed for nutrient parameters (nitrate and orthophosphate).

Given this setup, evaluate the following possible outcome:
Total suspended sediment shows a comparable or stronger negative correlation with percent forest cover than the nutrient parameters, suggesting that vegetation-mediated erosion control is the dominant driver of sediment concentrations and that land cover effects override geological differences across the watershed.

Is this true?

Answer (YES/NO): NO